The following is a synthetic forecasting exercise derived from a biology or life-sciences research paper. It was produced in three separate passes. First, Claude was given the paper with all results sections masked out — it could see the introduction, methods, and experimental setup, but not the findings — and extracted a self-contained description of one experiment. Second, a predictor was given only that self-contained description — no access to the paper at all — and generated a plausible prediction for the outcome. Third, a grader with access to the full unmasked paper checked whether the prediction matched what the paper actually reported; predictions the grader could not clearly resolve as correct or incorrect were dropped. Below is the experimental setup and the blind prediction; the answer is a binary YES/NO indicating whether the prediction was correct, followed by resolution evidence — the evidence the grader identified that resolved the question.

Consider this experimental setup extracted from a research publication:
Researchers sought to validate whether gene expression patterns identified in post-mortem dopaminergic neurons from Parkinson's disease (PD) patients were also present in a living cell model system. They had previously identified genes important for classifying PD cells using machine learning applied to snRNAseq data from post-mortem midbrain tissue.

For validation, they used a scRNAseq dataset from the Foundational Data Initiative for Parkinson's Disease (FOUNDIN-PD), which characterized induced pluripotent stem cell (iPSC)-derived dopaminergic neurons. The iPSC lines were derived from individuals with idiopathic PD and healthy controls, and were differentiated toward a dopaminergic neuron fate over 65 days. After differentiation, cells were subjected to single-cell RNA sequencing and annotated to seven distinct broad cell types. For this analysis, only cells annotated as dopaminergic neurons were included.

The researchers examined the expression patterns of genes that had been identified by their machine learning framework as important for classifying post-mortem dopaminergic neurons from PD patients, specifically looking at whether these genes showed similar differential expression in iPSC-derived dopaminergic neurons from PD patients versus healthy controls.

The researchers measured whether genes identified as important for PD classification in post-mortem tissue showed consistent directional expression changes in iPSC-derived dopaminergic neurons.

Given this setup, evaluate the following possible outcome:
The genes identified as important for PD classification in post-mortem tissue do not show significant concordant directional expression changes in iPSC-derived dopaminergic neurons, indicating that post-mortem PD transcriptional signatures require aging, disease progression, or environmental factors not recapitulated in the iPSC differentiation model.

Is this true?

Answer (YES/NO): NO